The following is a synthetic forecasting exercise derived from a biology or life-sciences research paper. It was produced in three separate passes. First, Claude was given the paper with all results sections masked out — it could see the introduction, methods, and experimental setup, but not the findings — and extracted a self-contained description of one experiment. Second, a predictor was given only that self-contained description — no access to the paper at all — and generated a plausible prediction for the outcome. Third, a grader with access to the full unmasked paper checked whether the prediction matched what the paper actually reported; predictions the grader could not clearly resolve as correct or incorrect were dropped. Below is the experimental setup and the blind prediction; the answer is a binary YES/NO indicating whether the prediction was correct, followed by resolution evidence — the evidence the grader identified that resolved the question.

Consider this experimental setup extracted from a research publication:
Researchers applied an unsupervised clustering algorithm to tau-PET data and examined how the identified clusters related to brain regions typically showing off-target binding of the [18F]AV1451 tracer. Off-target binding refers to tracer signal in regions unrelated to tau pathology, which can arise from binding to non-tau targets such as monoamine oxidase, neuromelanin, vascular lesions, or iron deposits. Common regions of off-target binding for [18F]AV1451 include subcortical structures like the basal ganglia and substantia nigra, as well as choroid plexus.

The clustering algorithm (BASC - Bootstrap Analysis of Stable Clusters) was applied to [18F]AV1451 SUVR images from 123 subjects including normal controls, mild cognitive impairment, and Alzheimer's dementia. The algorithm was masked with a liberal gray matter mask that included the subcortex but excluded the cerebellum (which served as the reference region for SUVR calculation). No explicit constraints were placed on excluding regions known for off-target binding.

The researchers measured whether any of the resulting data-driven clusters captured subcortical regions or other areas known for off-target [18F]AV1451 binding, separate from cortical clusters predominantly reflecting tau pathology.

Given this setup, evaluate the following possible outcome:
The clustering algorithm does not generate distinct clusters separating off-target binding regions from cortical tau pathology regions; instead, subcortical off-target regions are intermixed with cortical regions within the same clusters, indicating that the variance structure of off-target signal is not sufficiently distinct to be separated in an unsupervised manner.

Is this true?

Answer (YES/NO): NO